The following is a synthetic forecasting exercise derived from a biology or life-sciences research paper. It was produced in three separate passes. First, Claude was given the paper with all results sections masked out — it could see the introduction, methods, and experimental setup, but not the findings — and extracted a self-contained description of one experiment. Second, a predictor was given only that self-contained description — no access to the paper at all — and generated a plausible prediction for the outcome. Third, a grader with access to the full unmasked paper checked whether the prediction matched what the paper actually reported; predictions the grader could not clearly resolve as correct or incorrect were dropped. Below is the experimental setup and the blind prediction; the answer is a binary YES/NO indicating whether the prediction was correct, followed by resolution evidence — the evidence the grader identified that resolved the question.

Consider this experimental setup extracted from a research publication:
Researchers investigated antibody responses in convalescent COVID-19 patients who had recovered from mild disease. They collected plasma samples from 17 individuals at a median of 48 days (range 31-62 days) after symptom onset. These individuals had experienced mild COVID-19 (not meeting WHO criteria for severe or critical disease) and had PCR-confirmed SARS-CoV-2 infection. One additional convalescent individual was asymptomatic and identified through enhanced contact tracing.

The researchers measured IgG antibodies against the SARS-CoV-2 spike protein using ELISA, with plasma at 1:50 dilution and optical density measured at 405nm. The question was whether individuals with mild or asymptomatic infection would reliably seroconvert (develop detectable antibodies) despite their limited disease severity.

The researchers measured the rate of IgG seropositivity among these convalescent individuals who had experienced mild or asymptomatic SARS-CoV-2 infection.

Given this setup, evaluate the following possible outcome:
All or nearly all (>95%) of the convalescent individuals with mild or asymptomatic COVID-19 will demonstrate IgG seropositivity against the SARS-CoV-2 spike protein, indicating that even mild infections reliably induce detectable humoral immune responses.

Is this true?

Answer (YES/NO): YES